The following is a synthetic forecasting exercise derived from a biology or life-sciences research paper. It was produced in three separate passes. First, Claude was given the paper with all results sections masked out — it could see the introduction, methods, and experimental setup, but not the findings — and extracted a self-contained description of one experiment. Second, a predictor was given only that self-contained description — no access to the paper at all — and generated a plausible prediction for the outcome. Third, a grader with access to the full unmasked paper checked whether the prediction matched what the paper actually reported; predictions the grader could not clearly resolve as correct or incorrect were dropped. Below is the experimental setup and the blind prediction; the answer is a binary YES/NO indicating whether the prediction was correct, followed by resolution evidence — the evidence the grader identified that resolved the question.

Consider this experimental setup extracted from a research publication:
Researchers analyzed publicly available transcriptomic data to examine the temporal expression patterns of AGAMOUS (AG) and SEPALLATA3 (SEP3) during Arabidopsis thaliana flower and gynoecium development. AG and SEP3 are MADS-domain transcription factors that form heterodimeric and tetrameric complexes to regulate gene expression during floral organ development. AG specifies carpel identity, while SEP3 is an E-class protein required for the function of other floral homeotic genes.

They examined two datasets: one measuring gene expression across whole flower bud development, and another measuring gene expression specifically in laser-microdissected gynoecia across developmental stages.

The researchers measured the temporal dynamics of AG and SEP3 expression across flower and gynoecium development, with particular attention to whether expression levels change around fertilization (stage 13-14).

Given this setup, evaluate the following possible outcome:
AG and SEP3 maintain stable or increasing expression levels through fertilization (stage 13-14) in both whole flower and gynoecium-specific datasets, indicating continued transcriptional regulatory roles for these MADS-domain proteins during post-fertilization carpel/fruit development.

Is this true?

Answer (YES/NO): NO